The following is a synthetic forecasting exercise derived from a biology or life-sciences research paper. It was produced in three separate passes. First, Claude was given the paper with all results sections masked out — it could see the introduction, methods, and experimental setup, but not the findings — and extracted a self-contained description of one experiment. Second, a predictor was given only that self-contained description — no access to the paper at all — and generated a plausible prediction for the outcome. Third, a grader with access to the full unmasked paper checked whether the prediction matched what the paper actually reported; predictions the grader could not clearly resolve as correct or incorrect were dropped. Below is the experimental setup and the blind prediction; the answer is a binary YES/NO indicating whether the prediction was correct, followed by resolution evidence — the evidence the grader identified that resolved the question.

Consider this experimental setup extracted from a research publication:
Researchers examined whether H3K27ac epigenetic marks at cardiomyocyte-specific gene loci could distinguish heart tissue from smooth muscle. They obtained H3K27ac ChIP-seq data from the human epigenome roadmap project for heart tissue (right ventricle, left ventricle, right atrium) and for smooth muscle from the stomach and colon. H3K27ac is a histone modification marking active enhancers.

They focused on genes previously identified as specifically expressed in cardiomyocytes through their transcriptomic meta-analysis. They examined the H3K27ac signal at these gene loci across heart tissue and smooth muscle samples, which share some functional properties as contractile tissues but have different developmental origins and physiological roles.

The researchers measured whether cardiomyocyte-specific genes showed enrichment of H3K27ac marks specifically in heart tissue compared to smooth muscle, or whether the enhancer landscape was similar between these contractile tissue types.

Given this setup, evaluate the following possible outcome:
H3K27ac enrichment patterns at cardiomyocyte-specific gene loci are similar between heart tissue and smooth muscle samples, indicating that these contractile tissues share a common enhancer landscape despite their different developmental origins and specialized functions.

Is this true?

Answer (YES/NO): NO